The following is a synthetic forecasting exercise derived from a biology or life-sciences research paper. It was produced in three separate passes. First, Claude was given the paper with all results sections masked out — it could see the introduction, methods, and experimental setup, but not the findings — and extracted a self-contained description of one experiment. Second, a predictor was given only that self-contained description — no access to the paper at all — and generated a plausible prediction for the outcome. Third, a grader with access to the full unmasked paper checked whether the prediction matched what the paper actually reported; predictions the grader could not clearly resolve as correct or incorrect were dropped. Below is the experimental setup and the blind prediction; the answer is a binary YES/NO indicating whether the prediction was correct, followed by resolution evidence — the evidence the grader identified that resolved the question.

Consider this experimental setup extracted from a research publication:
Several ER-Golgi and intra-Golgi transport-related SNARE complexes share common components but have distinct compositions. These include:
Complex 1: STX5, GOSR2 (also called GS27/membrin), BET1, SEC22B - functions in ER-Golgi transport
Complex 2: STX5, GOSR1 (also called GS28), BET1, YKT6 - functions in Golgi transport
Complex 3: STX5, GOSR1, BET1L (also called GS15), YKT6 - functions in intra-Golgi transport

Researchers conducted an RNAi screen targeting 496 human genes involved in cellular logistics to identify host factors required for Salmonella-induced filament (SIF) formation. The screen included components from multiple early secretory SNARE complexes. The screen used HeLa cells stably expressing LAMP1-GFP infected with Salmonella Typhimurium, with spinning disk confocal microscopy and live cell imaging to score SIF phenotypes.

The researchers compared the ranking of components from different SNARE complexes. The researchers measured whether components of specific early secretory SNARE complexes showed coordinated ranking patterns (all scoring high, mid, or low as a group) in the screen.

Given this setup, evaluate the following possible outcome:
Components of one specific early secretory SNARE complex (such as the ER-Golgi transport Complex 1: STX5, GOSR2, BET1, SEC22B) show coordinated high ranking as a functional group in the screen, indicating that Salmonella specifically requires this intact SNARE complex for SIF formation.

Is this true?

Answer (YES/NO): NO